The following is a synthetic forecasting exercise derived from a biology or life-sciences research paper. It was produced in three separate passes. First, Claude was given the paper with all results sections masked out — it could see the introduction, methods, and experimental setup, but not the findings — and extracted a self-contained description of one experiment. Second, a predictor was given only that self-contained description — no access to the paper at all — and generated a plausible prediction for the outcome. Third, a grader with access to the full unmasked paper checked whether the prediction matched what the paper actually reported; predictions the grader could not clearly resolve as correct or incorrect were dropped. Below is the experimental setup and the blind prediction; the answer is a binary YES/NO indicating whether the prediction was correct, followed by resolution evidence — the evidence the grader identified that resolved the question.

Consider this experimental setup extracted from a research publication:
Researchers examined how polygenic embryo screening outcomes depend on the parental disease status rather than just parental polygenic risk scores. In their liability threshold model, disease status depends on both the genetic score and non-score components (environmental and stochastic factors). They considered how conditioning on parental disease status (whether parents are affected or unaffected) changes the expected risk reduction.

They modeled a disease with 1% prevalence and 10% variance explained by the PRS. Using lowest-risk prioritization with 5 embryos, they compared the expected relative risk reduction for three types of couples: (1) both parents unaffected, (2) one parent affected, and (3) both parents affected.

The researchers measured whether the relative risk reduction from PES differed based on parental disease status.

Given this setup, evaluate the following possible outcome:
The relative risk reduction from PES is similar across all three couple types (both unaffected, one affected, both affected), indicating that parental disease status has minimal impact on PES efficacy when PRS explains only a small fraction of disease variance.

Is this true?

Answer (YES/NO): YES